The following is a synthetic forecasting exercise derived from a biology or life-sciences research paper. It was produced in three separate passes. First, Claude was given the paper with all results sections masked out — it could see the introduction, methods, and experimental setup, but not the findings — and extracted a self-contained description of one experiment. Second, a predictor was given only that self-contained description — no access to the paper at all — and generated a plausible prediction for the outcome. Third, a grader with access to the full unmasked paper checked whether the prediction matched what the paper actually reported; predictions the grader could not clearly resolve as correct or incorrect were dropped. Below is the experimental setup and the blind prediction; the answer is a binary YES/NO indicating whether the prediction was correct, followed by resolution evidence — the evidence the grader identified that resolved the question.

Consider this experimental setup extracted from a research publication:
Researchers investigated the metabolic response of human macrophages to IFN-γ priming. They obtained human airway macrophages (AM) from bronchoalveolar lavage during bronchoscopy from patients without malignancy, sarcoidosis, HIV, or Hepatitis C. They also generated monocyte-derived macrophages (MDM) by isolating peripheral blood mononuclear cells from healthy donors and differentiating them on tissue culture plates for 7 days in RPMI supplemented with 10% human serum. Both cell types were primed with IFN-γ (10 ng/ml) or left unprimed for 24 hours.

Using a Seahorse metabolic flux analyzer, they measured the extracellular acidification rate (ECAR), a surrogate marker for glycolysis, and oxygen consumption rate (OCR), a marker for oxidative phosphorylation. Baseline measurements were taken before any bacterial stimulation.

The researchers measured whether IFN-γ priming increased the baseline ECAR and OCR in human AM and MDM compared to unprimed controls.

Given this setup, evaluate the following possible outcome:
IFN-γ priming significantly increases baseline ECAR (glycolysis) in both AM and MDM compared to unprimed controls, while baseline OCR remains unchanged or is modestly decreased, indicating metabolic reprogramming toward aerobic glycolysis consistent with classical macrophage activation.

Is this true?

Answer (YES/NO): NO